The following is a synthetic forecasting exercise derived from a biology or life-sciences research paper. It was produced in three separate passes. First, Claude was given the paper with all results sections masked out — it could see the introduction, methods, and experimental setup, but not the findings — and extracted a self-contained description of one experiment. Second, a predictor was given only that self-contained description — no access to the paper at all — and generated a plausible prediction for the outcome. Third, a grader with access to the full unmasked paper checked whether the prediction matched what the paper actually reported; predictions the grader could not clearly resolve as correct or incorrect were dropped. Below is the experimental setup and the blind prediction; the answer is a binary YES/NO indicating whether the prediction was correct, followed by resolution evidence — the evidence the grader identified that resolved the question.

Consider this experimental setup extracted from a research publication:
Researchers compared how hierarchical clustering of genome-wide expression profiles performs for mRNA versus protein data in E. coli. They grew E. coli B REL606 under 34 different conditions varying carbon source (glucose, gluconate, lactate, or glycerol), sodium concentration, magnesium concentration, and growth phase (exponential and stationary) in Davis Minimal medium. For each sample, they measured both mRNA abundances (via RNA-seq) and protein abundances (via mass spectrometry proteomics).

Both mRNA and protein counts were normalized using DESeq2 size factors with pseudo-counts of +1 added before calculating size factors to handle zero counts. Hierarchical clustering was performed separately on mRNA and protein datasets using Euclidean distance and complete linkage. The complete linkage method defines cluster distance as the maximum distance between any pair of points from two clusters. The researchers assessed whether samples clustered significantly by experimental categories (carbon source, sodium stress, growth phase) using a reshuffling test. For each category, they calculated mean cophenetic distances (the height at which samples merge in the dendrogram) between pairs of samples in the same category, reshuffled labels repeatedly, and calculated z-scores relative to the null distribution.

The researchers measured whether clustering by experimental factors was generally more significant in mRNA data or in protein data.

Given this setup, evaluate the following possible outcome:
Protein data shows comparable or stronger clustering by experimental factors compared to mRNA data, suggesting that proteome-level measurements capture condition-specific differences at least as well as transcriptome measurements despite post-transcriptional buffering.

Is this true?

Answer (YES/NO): NO